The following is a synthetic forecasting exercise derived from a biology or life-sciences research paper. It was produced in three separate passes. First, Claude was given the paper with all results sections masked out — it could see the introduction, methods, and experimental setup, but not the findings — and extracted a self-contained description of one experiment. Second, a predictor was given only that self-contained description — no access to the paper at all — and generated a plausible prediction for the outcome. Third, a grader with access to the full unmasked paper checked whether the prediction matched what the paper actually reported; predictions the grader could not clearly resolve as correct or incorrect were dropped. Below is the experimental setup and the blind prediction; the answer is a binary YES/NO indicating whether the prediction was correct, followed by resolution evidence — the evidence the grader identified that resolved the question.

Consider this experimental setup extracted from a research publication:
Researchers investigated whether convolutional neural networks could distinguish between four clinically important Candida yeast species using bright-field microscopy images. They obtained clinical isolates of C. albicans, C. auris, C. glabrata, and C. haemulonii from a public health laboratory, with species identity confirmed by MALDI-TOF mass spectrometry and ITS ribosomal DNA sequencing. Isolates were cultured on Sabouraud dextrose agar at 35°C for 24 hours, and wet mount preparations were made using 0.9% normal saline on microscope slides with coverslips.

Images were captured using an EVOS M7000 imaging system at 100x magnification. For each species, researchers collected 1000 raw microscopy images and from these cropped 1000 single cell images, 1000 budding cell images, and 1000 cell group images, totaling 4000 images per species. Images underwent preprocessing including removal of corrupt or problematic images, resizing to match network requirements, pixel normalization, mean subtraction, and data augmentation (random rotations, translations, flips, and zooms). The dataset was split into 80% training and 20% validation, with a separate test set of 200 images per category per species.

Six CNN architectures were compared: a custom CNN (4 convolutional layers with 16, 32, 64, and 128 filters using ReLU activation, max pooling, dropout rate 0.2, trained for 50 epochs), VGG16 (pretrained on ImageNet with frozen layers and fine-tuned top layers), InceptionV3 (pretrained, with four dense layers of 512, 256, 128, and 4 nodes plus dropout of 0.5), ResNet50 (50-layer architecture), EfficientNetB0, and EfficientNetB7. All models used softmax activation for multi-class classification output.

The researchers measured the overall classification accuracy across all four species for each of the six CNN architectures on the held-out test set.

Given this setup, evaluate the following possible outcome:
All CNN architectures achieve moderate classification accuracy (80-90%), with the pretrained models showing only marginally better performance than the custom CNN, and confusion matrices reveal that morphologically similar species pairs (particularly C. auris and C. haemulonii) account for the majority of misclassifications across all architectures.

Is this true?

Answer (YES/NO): NO